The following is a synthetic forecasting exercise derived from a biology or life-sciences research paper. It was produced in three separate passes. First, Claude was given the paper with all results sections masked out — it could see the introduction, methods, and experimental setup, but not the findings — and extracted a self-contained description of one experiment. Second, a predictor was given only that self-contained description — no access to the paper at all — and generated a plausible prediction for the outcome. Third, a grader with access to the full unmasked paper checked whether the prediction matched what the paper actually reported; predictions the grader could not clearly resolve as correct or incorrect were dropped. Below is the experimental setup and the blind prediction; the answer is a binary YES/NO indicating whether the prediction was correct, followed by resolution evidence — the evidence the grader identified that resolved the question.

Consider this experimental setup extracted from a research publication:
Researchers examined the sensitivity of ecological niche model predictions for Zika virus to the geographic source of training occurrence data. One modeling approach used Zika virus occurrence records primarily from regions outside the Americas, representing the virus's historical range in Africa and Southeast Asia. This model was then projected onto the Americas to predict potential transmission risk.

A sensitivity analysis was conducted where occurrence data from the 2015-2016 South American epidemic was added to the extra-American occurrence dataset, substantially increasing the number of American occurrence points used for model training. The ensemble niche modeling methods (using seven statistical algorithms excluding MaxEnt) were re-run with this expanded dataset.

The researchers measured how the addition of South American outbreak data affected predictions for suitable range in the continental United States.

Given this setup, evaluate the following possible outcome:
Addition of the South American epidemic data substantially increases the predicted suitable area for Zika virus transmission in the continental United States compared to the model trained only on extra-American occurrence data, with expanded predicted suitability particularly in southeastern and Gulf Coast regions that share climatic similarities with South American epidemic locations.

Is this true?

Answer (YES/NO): NO